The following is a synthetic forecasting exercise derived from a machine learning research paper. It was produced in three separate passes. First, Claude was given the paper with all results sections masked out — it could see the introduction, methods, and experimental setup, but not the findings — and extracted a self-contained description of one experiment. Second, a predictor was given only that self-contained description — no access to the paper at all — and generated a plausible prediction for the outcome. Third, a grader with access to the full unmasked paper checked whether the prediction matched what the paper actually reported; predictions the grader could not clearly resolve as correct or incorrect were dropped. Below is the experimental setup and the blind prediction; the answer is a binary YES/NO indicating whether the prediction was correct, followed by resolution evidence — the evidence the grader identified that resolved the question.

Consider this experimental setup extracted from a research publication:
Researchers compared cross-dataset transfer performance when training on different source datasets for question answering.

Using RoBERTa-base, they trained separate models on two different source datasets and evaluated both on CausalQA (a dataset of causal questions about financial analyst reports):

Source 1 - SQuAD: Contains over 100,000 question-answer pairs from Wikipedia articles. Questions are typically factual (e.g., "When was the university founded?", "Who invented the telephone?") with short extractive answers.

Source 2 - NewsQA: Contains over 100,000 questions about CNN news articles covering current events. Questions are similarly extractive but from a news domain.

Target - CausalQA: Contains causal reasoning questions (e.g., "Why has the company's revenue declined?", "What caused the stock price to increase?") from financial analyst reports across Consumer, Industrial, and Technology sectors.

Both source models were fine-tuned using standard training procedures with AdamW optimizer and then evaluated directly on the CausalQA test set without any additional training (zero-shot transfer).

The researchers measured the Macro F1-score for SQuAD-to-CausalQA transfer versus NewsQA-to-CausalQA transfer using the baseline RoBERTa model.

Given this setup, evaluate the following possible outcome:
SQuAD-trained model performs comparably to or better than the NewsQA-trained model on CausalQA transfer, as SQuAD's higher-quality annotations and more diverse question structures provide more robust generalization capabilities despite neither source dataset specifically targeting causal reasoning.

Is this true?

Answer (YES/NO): YES